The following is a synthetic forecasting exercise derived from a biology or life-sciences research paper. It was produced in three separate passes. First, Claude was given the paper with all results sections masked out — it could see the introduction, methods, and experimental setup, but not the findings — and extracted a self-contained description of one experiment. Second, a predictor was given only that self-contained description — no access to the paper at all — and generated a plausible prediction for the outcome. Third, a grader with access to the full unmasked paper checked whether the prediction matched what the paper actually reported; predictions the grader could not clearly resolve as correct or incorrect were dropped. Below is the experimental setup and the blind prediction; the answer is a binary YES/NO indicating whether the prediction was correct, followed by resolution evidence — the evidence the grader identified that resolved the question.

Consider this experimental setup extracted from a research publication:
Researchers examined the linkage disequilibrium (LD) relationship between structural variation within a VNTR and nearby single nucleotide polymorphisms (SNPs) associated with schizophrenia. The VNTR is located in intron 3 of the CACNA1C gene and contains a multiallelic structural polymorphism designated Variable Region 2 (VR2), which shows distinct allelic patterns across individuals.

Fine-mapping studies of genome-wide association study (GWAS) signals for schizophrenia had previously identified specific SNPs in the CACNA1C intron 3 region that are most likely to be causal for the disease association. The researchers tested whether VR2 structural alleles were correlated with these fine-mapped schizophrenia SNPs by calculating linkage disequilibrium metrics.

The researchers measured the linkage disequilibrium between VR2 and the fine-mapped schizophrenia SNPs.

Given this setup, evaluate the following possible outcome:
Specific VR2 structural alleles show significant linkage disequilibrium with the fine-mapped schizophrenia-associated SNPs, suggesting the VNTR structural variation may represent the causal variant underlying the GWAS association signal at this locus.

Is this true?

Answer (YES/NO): YES